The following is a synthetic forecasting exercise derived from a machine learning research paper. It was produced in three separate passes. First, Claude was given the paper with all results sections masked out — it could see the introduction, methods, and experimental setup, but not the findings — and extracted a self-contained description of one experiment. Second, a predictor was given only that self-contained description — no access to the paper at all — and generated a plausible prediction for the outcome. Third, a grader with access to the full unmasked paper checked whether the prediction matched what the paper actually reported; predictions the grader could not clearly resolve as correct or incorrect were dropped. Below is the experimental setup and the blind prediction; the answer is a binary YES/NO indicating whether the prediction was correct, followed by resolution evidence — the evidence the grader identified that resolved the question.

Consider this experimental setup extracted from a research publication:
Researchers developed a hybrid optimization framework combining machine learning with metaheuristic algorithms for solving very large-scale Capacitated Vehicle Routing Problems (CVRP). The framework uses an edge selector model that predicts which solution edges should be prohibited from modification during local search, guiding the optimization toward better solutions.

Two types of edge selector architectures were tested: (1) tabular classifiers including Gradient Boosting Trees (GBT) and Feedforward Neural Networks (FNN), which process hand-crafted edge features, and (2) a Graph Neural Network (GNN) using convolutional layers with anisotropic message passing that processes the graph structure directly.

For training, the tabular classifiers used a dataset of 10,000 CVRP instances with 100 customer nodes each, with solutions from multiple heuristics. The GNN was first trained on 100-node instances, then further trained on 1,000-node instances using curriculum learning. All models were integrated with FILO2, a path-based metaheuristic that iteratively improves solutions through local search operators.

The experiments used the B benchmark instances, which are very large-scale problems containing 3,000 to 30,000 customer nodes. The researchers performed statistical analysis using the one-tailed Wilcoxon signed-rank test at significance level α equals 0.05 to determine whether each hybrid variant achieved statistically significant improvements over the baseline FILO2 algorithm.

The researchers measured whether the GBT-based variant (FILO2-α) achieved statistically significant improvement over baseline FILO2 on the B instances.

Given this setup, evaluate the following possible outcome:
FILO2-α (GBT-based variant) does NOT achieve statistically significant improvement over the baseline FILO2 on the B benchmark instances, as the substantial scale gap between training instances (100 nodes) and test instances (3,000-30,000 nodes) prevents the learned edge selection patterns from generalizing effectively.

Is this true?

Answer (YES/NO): YES